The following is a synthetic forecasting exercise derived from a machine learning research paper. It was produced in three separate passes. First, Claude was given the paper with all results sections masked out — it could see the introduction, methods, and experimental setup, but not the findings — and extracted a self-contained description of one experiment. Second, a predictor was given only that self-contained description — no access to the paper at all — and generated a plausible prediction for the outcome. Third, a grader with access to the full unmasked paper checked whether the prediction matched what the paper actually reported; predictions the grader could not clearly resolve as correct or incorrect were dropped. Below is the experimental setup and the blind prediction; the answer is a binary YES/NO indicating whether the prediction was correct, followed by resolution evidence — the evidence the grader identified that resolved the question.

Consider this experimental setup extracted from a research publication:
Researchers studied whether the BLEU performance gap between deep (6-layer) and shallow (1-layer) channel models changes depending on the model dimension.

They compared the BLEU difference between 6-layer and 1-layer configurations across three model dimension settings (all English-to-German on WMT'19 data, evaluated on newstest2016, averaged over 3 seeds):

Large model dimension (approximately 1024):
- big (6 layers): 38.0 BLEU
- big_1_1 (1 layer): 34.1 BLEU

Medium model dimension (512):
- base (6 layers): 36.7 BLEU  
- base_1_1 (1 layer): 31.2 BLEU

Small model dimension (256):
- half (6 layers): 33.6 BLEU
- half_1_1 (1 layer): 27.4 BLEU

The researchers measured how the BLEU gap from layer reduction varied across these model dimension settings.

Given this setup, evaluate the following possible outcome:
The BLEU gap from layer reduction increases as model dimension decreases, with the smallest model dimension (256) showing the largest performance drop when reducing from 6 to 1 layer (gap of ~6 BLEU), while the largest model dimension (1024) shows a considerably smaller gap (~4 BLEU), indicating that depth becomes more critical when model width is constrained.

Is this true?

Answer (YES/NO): YES